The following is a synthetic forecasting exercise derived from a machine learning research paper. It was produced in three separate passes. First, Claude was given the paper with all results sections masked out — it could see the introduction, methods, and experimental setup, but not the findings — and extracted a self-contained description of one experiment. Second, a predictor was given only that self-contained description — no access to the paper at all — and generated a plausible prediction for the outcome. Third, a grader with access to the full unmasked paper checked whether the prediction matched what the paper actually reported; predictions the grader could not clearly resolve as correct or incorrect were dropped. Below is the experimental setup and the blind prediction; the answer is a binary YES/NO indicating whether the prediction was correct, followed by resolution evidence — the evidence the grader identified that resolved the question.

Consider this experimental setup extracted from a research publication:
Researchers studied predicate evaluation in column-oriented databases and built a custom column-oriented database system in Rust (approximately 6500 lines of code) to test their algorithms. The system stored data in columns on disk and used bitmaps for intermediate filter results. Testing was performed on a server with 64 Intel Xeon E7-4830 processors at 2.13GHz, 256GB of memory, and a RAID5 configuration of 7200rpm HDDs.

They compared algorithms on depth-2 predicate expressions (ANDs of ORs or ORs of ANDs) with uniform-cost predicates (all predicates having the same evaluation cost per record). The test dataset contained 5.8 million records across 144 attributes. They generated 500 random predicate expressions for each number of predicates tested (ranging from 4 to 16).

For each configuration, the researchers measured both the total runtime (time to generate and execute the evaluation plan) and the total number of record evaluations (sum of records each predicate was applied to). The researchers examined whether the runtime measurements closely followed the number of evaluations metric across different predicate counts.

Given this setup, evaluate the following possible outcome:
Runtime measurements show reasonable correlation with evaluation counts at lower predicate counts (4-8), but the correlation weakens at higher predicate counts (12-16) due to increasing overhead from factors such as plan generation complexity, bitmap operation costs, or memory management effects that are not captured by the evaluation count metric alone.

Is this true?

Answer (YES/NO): NO